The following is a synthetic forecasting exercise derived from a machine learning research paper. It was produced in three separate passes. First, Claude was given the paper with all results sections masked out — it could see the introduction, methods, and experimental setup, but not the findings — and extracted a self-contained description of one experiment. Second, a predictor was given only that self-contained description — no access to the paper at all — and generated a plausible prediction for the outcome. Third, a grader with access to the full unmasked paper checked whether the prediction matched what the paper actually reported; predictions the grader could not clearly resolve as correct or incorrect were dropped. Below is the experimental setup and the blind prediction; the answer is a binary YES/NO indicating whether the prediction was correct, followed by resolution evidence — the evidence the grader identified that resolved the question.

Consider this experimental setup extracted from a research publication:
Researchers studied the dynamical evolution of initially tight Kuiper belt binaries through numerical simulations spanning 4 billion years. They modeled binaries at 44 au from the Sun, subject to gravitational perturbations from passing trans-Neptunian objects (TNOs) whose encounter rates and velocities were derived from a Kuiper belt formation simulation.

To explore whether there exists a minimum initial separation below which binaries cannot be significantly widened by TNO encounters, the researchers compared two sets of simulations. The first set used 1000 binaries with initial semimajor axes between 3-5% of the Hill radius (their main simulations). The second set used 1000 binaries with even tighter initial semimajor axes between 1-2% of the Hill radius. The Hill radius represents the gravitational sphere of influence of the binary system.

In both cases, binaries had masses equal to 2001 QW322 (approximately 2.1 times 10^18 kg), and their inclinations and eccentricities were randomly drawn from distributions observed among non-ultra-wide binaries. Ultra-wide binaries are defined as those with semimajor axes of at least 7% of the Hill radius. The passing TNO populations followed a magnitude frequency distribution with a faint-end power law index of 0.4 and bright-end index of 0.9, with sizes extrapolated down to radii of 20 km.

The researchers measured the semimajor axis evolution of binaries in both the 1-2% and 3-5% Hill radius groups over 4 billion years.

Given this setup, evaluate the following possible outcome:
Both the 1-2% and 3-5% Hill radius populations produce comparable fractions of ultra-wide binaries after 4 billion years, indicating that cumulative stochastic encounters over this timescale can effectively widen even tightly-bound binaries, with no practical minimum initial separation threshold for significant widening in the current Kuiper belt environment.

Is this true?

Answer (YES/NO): NO